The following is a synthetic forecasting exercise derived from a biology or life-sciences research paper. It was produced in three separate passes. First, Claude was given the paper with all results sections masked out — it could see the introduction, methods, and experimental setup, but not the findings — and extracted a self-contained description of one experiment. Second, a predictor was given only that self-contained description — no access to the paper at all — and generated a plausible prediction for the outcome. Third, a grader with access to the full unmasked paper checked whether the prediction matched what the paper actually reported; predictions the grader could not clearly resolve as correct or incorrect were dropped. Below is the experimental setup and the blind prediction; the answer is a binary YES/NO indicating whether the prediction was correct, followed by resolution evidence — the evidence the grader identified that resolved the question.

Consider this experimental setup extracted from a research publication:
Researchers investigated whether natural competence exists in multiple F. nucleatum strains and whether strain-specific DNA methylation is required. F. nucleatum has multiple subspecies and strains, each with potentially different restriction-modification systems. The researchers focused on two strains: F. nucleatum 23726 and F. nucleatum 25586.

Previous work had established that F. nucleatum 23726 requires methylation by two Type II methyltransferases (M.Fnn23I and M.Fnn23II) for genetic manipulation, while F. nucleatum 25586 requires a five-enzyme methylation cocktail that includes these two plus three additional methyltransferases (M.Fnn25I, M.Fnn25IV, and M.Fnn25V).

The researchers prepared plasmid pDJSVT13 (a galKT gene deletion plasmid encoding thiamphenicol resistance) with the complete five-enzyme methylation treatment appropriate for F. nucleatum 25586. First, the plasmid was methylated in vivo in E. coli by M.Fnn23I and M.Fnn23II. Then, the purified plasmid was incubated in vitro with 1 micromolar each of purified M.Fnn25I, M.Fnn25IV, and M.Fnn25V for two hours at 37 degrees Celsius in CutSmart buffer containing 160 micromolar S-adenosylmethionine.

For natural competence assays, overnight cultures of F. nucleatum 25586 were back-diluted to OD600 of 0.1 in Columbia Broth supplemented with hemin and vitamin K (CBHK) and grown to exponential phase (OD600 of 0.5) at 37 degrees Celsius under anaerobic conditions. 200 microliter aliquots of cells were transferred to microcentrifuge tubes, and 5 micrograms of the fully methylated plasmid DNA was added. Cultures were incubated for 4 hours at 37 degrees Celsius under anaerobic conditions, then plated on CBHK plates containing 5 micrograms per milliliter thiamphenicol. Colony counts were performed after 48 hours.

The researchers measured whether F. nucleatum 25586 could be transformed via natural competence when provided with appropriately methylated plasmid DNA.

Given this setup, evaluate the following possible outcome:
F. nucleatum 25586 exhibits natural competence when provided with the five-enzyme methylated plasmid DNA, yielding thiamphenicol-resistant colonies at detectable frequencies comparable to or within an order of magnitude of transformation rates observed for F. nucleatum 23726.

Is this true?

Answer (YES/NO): NO